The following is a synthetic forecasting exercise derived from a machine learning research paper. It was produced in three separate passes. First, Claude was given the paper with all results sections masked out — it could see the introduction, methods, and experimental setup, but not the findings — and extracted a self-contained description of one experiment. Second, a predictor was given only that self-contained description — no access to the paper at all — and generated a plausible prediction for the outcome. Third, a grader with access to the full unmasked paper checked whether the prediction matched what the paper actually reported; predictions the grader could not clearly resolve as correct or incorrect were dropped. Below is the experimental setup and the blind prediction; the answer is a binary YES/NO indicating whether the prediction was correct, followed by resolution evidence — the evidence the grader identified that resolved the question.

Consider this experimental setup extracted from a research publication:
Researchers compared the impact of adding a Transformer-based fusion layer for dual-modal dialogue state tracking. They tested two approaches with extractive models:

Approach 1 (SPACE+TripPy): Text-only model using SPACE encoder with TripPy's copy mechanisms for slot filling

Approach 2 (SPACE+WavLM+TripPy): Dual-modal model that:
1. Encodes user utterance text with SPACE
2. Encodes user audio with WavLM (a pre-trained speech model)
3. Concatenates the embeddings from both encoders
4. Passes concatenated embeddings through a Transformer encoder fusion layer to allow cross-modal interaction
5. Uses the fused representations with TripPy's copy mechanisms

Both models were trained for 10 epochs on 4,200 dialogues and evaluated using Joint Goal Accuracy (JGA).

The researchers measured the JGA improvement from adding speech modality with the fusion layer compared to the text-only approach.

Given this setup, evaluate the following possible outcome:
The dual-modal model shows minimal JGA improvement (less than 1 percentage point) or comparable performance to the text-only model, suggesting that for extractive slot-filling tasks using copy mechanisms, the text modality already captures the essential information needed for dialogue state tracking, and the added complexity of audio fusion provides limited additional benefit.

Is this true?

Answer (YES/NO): NO